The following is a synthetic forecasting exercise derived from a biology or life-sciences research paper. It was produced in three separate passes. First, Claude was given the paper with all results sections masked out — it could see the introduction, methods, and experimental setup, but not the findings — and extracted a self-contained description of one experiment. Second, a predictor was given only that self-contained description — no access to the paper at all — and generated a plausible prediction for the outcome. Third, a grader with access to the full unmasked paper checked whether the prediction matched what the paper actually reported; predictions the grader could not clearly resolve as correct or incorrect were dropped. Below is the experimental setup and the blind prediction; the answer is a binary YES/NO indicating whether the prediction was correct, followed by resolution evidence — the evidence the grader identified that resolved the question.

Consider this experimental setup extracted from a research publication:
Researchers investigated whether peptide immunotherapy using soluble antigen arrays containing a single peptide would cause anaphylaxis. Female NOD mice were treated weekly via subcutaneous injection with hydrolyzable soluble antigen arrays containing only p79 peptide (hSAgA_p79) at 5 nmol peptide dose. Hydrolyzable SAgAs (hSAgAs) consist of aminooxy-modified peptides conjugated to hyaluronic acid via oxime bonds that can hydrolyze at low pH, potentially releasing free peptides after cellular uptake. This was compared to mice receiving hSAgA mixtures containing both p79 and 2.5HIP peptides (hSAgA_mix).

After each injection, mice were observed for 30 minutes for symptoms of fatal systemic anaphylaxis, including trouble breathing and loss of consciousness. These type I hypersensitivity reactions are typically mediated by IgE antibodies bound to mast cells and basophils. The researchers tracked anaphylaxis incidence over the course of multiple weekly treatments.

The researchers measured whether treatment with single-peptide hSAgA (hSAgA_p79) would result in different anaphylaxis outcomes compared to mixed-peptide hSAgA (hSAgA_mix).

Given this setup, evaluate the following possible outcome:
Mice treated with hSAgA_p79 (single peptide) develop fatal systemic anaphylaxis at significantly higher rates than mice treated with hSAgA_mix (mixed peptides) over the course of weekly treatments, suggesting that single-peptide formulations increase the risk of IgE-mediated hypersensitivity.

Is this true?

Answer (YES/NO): NO